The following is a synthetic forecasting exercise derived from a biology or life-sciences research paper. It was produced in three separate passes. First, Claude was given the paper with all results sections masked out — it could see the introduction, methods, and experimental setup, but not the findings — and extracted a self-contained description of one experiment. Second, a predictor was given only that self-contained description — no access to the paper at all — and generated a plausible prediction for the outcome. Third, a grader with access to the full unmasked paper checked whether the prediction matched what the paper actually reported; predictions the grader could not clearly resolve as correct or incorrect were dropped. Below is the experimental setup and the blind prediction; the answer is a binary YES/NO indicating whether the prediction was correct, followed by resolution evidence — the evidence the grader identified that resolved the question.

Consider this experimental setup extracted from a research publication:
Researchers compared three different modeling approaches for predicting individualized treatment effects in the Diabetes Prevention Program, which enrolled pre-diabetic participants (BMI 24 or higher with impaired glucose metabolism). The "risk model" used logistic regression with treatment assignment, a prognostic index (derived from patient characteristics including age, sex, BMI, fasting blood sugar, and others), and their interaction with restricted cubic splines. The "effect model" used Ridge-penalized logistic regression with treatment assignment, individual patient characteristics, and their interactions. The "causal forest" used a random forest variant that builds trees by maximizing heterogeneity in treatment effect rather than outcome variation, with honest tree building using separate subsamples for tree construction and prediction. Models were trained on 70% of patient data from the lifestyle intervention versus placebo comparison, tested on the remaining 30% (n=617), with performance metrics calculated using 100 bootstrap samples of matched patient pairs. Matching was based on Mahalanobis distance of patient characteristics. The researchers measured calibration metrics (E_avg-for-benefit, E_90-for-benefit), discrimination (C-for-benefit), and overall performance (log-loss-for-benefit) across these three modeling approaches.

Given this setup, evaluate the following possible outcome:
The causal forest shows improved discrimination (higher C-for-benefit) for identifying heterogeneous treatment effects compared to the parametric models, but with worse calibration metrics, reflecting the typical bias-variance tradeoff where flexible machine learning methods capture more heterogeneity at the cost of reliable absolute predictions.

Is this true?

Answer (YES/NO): NO